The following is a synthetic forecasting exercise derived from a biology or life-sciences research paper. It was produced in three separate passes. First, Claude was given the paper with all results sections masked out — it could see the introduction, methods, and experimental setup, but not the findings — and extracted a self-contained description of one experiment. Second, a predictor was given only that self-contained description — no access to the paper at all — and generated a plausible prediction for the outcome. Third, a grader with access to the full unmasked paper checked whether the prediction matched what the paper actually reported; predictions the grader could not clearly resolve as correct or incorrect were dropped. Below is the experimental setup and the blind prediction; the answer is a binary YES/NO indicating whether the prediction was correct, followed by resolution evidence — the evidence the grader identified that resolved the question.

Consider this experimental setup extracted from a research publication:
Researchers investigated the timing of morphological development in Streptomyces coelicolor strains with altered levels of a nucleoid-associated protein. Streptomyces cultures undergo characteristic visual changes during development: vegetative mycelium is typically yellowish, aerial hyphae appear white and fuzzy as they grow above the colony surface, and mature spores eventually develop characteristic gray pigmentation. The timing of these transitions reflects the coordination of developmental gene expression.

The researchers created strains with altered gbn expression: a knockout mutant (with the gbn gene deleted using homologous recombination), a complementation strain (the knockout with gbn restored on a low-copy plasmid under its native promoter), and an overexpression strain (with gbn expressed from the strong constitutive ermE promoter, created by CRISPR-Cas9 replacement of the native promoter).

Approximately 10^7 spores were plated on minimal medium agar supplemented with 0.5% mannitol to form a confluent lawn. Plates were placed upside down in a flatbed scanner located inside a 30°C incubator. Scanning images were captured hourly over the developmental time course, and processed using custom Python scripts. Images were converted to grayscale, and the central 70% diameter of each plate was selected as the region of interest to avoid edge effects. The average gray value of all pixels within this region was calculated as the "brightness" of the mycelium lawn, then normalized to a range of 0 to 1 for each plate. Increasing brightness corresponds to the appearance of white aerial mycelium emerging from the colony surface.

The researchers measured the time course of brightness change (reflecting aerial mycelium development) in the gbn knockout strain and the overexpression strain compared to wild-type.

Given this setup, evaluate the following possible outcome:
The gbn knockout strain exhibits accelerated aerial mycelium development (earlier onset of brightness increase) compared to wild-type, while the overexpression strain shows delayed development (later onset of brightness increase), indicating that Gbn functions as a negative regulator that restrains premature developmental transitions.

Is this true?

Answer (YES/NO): YES